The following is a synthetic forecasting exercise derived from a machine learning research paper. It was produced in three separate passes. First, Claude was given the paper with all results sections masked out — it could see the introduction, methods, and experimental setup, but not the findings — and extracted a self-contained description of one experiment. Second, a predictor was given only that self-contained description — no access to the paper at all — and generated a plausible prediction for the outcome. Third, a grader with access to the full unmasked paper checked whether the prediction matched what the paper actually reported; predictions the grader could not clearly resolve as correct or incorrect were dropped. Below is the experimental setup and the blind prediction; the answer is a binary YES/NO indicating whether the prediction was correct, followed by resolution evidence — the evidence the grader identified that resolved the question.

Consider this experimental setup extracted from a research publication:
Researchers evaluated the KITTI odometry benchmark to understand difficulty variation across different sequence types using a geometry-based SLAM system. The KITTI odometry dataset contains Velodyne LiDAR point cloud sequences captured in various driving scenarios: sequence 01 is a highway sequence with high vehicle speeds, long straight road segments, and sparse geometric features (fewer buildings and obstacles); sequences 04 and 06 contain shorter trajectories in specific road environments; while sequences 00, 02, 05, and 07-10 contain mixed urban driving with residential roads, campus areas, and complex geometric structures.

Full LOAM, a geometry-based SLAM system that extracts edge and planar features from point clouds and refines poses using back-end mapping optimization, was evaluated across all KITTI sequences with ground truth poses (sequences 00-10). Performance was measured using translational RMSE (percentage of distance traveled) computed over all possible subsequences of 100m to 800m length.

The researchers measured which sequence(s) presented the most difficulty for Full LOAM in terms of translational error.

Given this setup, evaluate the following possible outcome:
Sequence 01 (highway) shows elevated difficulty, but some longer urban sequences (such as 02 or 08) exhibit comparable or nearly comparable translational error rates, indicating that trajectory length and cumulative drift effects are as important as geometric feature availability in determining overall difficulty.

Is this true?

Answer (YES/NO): NO